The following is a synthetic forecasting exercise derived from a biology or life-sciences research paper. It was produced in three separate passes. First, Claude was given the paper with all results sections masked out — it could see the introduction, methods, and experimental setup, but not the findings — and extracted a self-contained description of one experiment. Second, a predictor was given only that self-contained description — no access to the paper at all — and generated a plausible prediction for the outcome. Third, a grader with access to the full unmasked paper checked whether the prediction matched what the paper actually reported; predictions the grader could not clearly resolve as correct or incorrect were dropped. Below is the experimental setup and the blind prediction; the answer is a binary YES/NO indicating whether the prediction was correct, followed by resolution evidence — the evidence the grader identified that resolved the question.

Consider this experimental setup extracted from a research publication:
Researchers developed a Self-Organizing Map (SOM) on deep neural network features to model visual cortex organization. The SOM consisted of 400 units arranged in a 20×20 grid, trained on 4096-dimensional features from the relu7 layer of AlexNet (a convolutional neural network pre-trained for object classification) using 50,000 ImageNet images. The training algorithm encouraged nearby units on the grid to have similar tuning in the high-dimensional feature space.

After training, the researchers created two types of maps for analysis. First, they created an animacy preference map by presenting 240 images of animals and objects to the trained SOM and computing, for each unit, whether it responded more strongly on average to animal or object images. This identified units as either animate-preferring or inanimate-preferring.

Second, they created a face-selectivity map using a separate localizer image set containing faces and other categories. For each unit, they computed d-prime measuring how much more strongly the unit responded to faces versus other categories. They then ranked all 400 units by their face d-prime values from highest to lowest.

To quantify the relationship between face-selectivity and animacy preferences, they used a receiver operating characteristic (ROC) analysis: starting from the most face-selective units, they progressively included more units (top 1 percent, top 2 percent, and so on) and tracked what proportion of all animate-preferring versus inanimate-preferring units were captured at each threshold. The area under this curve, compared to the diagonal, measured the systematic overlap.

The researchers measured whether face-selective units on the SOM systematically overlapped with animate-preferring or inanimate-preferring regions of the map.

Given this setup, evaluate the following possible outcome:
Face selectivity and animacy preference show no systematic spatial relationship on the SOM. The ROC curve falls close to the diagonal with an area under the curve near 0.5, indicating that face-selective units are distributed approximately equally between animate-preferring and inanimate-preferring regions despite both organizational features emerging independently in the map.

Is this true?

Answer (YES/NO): NO